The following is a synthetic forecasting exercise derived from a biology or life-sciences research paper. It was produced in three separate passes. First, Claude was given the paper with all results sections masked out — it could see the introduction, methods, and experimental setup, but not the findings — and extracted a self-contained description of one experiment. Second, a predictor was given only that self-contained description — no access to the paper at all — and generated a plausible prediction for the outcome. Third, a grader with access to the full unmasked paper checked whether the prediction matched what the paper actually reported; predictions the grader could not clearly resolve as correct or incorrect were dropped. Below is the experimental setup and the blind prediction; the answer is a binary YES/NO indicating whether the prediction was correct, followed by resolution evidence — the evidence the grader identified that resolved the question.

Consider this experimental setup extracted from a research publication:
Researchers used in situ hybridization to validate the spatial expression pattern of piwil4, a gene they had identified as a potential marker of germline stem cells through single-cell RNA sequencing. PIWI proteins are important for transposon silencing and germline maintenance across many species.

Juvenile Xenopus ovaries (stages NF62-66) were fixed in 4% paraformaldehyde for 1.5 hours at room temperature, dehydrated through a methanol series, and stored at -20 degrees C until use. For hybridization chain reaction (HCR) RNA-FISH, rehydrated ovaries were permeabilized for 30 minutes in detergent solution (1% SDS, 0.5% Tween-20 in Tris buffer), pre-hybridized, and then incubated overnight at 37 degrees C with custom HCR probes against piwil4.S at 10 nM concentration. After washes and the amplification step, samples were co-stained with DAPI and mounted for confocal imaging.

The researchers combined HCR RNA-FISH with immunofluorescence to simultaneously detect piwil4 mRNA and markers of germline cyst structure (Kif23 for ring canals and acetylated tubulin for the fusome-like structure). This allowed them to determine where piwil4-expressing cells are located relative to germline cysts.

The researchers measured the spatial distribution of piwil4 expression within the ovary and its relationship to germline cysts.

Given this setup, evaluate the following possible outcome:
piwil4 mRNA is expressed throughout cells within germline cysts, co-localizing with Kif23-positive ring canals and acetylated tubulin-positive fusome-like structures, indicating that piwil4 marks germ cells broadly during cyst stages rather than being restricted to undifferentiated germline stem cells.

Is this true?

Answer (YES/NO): NO